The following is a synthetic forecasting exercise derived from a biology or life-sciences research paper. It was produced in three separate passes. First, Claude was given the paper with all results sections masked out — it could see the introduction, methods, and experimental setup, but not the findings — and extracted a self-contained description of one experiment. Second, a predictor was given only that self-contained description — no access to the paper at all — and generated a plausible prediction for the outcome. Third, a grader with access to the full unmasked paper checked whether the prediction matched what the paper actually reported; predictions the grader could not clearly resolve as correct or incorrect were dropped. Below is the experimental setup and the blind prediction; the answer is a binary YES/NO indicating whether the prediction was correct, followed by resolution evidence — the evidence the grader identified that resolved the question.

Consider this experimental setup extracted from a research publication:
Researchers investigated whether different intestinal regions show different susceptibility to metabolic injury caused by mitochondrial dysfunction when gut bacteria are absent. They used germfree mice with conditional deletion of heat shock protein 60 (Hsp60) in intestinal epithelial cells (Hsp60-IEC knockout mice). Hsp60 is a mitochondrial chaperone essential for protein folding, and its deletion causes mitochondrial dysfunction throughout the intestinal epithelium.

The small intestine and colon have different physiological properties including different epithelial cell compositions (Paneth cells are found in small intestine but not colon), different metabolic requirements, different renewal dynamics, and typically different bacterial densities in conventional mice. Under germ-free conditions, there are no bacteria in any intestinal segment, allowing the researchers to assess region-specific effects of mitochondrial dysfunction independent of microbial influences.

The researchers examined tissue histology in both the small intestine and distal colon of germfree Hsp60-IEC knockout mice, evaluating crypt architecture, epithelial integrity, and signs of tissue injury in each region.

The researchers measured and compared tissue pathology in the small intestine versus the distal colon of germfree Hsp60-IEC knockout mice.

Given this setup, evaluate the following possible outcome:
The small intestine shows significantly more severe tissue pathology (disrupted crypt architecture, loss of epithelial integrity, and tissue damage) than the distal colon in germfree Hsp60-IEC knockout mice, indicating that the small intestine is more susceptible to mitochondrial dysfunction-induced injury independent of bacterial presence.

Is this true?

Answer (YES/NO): YES